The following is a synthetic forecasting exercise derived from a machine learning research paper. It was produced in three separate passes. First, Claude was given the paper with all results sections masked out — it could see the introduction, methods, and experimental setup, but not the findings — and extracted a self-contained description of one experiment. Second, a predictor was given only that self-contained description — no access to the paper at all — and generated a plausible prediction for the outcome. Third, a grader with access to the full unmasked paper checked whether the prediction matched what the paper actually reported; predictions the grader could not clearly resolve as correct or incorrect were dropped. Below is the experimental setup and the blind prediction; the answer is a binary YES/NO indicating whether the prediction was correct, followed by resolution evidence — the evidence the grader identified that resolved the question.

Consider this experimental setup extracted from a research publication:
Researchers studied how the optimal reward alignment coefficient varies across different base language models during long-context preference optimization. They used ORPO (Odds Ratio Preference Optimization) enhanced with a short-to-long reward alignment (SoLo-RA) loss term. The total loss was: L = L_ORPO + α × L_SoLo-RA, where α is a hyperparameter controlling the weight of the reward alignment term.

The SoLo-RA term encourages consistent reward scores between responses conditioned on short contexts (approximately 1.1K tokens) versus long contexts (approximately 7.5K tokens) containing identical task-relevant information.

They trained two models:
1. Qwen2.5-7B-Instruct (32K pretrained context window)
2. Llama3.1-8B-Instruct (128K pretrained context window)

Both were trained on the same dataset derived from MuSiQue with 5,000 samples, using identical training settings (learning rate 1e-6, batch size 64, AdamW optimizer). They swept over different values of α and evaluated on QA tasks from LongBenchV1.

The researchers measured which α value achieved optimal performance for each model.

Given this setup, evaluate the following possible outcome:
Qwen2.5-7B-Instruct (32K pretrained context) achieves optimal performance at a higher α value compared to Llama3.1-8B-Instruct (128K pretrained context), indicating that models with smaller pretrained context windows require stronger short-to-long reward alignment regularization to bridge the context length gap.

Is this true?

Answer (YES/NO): NO